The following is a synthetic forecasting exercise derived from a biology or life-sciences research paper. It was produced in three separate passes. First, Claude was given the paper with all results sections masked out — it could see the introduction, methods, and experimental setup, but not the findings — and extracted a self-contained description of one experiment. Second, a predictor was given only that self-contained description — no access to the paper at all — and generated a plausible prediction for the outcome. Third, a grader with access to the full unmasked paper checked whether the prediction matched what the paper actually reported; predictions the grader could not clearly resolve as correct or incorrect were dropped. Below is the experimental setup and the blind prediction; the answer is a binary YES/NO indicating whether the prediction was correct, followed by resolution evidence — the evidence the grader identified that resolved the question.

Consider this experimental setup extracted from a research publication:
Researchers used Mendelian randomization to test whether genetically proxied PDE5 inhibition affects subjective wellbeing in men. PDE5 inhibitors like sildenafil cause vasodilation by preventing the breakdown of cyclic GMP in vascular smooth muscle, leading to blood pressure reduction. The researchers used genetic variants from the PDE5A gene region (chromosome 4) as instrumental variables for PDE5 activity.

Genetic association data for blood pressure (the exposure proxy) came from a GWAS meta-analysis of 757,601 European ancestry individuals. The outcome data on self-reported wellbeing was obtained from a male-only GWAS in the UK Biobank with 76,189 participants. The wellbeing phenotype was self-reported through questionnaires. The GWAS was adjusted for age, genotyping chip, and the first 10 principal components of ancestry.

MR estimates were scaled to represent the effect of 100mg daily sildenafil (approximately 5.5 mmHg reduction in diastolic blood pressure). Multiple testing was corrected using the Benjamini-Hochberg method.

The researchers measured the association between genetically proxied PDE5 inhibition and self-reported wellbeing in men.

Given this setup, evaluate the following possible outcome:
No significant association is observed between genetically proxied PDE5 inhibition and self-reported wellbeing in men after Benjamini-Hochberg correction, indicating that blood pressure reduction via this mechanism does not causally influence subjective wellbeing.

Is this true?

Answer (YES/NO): YES